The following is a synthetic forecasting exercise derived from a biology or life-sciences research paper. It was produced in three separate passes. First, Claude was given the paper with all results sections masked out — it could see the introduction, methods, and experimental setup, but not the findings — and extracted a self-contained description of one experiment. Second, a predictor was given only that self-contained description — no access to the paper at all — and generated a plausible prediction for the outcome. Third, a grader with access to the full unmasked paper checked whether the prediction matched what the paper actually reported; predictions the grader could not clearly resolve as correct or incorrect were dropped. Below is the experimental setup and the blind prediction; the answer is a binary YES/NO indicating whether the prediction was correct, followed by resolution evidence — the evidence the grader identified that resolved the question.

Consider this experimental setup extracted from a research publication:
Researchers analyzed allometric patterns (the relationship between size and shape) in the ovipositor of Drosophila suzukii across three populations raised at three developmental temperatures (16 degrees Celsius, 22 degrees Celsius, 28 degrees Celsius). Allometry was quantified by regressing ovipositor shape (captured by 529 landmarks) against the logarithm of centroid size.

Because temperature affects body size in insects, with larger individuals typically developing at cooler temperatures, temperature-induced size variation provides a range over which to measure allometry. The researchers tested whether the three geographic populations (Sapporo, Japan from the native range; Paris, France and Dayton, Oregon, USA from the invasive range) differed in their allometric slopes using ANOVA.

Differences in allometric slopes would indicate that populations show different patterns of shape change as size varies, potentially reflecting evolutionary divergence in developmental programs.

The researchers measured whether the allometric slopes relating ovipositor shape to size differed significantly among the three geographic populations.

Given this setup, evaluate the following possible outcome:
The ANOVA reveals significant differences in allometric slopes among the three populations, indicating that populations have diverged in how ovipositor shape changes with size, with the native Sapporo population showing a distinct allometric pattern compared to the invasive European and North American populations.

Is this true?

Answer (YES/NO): NO